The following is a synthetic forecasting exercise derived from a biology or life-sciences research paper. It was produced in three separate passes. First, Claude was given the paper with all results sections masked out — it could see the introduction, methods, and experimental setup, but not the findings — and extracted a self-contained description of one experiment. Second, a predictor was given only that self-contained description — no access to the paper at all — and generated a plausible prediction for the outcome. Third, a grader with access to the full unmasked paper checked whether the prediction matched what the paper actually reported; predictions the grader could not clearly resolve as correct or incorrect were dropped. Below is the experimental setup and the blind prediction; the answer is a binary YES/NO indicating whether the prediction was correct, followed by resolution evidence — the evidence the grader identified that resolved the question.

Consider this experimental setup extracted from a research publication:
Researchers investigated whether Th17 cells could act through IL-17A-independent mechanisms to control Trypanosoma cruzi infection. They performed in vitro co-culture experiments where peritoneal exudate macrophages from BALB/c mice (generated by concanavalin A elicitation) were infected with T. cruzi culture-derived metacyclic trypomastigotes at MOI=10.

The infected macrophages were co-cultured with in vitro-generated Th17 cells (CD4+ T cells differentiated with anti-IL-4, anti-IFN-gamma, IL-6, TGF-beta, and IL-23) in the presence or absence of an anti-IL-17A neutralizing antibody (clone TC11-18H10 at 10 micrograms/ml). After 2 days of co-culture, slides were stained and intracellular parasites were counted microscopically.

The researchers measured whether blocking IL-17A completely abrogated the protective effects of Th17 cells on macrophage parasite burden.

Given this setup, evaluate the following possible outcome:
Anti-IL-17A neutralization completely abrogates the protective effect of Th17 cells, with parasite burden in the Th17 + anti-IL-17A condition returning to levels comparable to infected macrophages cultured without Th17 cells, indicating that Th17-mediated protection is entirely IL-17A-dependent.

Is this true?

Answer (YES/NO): NO